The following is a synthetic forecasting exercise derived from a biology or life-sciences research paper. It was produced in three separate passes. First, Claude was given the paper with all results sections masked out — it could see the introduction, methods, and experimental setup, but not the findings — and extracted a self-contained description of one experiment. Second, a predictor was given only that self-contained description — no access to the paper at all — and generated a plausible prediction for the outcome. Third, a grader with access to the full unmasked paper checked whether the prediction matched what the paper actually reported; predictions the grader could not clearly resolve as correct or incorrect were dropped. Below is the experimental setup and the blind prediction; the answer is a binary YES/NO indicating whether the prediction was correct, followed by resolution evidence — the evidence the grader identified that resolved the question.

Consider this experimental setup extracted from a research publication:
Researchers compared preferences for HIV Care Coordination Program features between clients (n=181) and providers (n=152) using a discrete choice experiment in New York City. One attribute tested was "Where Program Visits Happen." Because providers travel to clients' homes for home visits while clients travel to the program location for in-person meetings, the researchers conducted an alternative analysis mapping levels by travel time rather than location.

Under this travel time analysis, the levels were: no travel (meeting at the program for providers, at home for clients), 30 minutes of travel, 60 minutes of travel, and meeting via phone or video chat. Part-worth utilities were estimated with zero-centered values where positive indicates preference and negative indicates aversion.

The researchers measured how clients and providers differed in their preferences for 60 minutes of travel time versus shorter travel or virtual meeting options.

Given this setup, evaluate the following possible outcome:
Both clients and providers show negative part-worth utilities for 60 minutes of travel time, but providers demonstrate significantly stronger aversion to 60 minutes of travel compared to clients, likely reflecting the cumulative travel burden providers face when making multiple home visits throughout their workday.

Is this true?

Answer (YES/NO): NO